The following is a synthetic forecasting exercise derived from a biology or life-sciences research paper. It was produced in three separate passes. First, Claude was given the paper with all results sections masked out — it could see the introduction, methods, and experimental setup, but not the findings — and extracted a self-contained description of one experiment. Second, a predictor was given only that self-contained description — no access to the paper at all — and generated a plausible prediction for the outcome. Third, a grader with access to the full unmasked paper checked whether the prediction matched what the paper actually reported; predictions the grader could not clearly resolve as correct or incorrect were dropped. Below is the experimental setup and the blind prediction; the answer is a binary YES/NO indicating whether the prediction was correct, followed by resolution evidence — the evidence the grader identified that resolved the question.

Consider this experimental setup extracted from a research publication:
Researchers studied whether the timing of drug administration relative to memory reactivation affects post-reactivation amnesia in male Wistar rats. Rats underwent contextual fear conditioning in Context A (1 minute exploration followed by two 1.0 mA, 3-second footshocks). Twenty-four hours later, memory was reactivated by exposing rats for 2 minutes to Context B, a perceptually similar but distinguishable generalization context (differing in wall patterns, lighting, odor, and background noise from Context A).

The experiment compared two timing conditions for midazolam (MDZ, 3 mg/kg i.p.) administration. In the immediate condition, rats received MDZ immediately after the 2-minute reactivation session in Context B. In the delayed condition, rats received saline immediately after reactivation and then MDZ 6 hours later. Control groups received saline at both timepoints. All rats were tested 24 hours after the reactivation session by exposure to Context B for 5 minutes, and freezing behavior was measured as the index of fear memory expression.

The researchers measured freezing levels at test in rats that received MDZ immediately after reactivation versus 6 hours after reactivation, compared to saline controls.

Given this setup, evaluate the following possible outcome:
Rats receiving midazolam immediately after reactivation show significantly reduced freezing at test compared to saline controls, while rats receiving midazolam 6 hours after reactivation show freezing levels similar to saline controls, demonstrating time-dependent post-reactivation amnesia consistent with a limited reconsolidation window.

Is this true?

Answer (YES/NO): YES